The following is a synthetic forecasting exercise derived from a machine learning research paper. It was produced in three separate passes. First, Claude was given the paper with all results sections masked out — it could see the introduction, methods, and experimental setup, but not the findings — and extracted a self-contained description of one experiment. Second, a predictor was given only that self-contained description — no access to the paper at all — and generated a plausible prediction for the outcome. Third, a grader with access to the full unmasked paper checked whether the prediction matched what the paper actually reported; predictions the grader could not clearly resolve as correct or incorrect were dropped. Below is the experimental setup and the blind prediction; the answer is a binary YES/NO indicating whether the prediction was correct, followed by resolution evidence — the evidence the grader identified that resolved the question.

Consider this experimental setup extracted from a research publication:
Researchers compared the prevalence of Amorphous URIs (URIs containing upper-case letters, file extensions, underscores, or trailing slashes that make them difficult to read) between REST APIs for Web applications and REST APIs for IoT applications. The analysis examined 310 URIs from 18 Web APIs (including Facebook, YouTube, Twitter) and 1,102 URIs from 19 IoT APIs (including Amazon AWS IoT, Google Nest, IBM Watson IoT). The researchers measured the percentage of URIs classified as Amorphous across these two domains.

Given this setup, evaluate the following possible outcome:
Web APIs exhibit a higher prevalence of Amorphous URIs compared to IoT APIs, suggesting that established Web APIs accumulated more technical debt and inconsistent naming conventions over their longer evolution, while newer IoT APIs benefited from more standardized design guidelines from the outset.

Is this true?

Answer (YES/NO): YES